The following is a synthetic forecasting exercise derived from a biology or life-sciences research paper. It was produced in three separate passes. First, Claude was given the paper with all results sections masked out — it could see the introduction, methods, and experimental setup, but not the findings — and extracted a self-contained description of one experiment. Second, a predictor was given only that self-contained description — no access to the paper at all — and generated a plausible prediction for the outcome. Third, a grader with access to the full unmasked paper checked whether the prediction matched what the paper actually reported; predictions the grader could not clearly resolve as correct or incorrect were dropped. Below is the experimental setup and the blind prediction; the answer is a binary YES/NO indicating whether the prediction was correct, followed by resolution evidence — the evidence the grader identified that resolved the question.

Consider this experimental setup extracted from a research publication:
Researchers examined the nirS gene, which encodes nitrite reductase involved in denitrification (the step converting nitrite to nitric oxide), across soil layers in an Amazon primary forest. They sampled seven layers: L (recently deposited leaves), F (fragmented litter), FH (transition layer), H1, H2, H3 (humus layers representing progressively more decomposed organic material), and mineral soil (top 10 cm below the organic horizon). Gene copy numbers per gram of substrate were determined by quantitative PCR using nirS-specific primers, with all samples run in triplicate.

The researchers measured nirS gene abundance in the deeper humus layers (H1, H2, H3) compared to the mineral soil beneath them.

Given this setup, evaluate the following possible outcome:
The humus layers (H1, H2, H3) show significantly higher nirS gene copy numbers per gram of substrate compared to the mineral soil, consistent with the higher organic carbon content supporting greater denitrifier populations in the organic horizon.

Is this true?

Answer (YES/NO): NO